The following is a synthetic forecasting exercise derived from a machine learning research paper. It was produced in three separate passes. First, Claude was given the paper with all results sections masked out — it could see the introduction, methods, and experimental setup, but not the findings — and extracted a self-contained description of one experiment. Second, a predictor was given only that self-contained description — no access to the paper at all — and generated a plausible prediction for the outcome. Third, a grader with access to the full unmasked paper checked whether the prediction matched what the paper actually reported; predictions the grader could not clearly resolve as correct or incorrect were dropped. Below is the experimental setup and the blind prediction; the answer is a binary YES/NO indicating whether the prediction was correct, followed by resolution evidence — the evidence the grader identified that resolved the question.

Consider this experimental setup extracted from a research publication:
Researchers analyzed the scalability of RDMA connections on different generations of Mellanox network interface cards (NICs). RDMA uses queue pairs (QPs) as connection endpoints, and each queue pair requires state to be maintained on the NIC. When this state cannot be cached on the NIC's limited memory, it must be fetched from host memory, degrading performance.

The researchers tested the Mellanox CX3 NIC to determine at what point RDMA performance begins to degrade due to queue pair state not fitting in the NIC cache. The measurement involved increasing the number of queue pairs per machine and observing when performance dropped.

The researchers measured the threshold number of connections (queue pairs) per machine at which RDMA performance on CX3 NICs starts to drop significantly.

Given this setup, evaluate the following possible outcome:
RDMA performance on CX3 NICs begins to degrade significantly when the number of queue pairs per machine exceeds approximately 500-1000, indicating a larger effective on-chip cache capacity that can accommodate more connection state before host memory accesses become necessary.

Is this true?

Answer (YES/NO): NO